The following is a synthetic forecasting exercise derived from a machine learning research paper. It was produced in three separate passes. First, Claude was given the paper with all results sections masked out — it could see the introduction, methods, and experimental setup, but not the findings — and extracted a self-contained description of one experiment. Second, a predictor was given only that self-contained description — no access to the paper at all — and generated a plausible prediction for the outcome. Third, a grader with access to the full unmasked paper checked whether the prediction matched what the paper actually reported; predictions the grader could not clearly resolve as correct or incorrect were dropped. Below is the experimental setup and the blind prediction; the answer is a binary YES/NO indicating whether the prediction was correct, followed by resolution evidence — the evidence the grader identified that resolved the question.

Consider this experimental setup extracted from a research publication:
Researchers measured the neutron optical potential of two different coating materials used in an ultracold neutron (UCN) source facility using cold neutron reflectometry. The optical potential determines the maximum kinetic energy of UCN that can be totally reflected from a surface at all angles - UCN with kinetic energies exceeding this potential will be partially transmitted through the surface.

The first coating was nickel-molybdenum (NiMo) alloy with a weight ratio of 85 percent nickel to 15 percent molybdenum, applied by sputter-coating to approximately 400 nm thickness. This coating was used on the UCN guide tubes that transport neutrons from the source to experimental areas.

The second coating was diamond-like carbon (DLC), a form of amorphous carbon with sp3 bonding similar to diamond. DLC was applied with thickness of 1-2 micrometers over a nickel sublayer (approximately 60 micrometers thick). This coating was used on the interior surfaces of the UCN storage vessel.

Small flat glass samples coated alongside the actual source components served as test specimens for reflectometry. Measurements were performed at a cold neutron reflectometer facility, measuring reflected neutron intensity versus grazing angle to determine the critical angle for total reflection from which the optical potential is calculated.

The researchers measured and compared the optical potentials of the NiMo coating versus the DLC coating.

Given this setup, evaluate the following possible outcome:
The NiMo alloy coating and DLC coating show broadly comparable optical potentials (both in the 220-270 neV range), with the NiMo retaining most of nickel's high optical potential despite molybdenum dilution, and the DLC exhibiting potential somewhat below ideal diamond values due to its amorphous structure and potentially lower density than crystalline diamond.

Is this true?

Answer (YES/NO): YES